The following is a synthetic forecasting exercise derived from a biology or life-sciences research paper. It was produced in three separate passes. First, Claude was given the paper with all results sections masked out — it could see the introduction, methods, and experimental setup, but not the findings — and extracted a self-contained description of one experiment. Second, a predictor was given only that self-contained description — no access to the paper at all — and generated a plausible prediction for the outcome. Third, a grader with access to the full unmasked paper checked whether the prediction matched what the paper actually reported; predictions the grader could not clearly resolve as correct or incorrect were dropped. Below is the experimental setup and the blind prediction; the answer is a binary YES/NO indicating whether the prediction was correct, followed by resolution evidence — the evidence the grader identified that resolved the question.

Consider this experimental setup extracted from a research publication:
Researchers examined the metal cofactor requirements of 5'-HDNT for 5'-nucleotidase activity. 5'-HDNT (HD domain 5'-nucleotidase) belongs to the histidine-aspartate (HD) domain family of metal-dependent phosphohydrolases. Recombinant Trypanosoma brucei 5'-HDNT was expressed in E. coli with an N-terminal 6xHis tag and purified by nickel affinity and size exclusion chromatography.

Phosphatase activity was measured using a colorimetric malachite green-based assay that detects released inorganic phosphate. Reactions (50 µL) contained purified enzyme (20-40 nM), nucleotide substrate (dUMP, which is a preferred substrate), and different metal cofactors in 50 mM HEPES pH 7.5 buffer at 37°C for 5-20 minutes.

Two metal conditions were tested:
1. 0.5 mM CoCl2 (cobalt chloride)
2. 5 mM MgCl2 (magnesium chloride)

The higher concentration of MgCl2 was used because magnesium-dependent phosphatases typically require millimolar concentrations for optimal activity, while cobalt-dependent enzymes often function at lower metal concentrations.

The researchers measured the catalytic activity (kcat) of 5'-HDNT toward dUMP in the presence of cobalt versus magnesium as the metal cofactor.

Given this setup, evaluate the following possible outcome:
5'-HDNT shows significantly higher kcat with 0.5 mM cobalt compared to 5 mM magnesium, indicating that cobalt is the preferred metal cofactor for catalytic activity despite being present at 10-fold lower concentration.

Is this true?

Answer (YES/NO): YES